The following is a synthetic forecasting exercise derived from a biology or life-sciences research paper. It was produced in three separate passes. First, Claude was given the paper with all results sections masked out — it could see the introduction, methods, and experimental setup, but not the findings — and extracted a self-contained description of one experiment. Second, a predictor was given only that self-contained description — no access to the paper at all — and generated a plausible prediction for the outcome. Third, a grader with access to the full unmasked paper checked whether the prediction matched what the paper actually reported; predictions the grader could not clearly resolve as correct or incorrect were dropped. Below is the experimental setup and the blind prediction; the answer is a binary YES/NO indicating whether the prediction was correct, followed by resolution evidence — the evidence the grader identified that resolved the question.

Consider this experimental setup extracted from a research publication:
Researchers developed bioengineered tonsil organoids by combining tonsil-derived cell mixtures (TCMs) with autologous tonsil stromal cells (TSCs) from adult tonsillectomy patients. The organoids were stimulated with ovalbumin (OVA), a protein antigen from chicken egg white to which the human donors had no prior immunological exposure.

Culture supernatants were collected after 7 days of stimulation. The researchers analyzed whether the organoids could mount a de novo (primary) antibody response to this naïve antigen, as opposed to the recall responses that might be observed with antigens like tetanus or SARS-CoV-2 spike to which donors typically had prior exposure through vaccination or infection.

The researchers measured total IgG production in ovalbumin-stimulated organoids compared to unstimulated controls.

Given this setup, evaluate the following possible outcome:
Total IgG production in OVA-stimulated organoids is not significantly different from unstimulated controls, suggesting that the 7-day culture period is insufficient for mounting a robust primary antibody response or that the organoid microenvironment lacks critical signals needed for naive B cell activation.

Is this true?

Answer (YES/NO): NO